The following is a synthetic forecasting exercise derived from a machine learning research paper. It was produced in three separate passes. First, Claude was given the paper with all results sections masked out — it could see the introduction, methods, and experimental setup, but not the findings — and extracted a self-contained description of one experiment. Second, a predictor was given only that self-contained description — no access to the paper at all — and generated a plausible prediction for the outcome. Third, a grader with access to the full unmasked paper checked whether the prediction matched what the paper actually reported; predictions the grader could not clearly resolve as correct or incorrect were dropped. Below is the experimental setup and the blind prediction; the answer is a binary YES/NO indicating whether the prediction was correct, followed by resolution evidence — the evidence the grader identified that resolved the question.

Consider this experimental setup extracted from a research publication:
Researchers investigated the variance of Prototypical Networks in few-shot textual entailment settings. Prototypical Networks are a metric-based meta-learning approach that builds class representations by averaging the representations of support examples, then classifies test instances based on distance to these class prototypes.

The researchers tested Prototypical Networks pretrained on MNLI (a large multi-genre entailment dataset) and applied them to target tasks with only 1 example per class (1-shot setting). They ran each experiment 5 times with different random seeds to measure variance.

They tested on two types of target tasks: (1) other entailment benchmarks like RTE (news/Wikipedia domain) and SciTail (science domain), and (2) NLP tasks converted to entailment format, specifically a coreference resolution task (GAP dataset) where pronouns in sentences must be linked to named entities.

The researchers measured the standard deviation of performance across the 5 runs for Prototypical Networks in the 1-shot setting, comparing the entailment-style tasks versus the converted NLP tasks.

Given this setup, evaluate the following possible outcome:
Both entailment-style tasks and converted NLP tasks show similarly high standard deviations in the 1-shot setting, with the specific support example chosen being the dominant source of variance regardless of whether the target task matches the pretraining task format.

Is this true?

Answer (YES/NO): NO